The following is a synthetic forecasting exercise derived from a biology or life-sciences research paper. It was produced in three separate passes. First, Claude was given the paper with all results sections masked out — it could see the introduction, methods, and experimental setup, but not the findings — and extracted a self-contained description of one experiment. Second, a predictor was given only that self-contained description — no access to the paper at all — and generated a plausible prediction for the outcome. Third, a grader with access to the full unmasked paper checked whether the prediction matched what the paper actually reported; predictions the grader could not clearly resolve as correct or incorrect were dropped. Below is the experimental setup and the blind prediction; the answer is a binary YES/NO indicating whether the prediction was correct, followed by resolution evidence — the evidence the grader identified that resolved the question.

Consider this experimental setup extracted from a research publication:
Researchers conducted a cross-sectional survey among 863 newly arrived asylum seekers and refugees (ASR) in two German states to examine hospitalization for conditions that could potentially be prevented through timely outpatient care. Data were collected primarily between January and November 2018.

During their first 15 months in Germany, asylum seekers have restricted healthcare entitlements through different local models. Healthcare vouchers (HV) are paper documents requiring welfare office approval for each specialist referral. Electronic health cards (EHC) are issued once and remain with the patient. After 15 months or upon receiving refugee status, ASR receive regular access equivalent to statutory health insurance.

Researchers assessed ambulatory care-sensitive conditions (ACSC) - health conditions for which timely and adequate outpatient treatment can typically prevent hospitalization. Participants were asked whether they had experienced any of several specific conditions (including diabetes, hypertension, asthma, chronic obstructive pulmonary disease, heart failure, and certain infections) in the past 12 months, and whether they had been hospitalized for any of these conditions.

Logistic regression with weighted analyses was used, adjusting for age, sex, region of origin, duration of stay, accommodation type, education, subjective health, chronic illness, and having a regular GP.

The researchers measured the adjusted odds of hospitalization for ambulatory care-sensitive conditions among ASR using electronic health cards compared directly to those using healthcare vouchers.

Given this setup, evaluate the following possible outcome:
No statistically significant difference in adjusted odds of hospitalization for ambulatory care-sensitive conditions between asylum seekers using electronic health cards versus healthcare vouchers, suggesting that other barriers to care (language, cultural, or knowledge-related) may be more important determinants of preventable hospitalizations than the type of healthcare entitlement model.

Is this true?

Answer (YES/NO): YES